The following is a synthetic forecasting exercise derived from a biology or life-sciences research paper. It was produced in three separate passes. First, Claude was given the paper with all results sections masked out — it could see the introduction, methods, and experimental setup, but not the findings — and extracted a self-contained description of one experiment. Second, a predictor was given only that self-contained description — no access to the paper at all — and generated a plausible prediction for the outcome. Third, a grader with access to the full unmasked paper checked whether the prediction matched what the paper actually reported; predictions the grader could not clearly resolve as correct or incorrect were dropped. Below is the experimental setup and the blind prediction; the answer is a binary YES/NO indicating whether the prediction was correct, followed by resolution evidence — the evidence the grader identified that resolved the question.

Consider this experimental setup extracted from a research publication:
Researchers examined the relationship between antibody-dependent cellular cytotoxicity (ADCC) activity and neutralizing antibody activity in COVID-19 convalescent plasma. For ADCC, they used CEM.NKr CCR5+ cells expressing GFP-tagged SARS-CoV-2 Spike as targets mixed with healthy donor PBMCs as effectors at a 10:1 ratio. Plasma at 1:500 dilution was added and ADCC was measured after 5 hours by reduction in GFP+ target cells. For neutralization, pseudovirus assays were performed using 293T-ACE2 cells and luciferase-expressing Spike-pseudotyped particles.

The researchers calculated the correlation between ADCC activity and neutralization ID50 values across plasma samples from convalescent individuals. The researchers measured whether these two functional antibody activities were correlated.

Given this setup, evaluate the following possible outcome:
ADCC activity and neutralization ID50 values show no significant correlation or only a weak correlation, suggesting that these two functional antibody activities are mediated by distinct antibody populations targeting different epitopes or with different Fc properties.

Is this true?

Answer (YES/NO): YES